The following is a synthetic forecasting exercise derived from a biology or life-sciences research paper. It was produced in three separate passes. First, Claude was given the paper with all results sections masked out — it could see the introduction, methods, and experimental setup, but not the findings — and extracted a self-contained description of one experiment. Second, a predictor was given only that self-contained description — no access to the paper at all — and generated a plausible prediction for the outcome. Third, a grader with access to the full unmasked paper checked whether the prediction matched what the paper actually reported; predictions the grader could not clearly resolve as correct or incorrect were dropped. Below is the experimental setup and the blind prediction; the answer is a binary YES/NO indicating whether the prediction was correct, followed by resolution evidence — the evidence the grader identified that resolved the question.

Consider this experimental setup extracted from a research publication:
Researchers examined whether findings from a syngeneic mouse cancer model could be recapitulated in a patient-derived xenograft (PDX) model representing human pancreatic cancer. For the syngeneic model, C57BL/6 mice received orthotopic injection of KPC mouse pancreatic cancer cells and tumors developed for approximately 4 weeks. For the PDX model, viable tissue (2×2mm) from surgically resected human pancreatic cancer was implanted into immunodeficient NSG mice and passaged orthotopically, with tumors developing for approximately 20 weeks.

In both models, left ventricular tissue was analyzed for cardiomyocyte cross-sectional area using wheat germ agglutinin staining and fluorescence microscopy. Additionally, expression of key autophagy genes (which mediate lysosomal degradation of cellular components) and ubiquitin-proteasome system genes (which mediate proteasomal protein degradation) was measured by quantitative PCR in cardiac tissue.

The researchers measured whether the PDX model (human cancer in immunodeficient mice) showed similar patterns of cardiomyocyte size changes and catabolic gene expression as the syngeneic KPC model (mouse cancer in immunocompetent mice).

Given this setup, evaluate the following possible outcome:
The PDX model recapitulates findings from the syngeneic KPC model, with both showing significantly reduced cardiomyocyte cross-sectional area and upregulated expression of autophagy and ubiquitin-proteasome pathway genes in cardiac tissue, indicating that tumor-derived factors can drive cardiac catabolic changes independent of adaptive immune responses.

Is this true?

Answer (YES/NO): NO